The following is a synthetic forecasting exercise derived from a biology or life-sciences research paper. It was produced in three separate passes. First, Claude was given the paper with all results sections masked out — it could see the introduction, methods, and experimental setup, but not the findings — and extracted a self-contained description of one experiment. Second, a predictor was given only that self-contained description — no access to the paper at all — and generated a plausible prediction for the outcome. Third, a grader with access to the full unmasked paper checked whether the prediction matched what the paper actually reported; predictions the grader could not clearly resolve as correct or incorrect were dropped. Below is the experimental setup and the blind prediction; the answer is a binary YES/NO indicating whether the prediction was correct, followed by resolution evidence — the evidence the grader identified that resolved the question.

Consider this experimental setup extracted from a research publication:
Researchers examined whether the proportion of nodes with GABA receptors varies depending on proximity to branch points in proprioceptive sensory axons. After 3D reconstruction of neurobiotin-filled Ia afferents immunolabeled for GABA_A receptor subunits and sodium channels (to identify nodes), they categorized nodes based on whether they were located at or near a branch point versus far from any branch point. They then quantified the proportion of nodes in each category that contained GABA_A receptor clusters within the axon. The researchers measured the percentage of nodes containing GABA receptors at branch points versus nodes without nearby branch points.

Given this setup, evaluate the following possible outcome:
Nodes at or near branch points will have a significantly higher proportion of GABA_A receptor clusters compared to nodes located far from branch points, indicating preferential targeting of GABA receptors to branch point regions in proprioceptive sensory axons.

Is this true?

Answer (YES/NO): YES